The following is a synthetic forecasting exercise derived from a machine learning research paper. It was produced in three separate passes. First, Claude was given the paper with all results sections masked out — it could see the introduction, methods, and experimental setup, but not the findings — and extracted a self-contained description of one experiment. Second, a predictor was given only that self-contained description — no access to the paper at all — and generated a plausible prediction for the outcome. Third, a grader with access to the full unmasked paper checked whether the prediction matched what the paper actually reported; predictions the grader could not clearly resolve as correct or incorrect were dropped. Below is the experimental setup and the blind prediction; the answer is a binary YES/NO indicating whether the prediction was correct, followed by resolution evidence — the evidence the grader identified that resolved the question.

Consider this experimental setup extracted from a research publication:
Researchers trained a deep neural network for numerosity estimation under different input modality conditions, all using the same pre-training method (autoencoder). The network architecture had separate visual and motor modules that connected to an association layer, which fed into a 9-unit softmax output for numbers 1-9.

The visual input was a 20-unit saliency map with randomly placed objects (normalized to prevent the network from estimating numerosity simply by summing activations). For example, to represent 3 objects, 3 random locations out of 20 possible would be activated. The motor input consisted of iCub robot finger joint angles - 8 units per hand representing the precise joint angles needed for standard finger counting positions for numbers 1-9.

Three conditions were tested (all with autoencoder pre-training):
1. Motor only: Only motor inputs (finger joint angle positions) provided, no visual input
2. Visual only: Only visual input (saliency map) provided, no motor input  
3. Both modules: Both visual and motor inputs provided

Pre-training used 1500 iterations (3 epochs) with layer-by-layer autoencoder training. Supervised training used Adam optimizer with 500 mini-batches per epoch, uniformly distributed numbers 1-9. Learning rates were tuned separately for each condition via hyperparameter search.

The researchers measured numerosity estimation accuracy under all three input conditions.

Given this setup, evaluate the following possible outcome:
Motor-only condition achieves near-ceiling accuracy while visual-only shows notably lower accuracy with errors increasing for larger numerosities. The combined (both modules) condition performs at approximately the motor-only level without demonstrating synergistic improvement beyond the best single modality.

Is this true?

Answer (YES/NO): NO